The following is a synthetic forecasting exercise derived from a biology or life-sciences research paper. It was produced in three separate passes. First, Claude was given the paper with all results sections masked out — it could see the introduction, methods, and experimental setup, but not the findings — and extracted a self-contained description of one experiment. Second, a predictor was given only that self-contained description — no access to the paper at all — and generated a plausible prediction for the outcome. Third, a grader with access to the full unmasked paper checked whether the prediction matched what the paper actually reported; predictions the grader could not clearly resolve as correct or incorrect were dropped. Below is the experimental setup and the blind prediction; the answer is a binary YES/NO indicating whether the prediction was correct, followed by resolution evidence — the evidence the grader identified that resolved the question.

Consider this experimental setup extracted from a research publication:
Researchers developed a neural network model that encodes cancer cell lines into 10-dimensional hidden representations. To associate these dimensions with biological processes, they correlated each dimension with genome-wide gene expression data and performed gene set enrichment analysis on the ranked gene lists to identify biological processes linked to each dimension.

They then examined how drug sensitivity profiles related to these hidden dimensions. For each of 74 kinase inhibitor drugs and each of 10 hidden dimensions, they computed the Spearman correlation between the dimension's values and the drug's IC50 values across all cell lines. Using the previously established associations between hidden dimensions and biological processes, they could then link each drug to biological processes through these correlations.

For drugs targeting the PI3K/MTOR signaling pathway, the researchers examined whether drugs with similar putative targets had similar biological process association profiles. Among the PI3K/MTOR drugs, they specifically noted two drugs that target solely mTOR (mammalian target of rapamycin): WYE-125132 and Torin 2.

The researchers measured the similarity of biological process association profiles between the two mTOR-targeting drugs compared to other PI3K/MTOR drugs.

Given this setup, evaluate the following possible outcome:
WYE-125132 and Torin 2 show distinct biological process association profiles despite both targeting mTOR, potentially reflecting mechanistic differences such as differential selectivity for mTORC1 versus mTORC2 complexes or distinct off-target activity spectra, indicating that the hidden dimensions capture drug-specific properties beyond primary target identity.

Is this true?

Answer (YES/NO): NO